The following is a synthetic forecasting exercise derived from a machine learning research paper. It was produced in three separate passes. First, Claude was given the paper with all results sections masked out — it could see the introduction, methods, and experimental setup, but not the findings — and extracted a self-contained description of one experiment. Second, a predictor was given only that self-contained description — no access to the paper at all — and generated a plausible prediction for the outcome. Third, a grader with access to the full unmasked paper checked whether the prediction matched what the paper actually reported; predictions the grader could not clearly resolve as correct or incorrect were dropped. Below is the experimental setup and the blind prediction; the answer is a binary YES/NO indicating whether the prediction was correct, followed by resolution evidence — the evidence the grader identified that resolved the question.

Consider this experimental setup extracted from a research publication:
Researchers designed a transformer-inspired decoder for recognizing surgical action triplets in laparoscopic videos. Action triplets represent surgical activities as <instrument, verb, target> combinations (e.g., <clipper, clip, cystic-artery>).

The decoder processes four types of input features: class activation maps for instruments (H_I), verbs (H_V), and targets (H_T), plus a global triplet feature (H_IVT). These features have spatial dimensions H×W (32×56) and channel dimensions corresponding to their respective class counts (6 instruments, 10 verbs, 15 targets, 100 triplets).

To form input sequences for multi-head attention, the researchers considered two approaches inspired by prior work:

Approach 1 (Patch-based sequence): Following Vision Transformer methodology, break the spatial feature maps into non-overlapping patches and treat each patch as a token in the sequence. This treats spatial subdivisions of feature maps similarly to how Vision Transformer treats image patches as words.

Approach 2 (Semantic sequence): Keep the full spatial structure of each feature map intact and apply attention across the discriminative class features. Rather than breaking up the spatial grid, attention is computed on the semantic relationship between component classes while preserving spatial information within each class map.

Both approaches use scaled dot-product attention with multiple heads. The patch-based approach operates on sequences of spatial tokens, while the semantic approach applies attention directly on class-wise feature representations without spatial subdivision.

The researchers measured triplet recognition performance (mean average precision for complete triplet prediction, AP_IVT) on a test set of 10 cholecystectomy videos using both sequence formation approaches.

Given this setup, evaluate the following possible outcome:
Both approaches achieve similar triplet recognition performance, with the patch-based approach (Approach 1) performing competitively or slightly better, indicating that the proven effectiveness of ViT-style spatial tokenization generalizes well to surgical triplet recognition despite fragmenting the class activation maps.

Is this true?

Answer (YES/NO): NO